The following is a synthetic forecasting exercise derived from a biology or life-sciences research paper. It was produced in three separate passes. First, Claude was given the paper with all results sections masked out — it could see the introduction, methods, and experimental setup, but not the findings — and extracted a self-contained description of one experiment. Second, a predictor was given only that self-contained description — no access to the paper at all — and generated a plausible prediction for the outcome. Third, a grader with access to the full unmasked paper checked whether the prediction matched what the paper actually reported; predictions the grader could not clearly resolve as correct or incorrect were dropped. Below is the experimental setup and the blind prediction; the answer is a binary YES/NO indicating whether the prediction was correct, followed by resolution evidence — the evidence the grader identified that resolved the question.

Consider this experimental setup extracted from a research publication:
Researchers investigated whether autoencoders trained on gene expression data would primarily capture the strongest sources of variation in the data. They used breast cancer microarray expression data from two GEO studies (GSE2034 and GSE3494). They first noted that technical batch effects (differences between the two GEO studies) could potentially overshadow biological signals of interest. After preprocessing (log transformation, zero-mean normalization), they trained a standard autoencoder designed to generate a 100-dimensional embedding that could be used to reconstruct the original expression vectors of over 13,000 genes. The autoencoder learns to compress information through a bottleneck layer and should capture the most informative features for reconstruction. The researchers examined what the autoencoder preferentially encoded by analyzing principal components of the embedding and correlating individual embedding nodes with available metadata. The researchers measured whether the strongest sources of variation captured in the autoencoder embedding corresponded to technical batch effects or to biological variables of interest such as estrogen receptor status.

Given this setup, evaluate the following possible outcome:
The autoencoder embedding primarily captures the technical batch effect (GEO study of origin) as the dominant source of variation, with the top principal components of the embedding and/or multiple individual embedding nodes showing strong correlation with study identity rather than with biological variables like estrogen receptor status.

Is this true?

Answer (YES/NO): YES